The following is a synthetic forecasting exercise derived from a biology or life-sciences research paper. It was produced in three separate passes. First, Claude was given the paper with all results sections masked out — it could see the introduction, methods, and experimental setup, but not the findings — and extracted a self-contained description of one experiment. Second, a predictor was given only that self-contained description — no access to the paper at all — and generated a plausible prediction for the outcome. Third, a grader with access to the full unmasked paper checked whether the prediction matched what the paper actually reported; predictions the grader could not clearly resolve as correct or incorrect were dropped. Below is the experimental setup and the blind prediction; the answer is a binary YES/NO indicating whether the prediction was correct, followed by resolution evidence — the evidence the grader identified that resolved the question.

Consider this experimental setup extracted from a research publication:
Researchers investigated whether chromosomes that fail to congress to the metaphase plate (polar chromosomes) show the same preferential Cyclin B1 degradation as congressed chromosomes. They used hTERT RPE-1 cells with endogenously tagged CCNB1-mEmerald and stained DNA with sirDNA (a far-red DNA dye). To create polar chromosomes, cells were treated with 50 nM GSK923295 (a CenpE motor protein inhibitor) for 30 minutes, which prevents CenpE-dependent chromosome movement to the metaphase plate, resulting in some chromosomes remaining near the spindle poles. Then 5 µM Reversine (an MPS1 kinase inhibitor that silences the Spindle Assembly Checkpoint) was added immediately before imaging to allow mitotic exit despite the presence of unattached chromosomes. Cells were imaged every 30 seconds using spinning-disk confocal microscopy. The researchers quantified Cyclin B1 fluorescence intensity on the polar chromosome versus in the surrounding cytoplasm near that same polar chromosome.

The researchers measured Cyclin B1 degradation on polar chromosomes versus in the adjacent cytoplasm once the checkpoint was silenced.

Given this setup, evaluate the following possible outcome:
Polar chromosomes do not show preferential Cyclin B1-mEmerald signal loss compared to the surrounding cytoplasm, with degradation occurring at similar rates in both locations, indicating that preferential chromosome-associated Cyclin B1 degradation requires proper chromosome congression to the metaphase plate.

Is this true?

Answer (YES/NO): NO